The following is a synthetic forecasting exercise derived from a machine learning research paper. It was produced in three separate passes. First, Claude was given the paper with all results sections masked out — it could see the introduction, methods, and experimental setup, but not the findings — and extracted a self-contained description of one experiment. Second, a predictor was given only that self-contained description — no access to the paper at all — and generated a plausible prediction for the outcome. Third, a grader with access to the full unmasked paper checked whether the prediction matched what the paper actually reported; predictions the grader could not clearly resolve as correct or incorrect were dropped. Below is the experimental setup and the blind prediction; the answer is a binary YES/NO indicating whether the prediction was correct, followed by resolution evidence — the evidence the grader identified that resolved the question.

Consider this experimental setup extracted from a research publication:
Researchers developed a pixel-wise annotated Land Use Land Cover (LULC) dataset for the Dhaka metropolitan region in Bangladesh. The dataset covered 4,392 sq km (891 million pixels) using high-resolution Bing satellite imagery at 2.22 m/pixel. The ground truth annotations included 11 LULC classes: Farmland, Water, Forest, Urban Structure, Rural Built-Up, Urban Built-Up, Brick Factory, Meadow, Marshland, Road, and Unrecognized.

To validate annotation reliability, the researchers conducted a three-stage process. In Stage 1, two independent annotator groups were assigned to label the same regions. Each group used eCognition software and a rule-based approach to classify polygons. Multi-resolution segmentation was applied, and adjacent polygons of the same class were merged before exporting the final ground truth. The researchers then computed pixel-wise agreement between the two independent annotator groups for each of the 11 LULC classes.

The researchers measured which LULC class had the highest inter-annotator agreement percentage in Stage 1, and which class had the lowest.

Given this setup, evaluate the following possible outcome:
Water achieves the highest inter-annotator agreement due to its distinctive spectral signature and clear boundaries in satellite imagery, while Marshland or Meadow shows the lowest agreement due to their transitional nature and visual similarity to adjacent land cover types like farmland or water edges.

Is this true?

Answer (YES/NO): NO